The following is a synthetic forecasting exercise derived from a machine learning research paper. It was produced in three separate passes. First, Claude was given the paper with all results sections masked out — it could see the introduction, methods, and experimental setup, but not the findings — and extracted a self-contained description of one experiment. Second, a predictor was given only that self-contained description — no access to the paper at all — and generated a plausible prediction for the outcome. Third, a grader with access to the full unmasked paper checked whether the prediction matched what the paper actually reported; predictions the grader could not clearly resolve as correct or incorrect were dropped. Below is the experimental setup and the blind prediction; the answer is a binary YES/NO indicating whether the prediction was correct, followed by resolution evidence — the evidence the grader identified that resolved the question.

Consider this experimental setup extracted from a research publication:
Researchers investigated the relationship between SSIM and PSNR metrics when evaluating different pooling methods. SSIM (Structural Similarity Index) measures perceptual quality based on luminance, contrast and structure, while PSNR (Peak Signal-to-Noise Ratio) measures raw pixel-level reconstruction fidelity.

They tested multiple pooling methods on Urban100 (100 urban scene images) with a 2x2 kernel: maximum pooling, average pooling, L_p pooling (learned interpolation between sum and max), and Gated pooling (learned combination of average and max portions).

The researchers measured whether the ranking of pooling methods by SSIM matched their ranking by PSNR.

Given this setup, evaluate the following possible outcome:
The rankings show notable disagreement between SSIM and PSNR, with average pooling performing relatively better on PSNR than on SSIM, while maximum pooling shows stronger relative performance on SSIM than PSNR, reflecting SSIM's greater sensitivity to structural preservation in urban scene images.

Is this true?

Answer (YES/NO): NO